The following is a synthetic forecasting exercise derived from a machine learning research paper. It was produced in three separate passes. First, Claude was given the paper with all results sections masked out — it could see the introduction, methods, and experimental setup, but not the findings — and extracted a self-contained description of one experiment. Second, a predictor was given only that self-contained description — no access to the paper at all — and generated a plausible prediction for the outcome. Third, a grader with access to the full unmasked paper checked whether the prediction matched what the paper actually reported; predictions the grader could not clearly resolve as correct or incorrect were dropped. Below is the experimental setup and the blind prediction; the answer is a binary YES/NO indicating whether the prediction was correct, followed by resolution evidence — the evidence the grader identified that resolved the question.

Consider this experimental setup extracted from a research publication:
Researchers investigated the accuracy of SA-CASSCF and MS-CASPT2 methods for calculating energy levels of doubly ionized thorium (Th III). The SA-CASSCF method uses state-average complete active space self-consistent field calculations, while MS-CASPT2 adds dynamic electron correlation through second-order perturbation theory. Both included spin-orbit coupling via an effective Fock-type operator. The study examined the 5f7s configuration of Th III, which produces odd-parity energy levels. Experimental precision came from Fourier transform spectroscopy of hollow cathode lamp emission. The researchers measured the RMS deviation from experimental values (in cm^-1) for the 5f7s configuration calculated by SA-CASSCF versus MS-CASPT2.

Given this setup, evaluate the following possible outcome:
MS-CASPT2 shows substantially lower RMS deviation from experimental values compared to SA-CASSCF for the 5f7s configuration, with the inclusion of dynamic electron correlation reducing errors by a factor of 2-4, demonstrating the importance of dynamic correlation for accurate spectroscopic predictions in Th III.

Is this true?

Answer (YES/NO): YES